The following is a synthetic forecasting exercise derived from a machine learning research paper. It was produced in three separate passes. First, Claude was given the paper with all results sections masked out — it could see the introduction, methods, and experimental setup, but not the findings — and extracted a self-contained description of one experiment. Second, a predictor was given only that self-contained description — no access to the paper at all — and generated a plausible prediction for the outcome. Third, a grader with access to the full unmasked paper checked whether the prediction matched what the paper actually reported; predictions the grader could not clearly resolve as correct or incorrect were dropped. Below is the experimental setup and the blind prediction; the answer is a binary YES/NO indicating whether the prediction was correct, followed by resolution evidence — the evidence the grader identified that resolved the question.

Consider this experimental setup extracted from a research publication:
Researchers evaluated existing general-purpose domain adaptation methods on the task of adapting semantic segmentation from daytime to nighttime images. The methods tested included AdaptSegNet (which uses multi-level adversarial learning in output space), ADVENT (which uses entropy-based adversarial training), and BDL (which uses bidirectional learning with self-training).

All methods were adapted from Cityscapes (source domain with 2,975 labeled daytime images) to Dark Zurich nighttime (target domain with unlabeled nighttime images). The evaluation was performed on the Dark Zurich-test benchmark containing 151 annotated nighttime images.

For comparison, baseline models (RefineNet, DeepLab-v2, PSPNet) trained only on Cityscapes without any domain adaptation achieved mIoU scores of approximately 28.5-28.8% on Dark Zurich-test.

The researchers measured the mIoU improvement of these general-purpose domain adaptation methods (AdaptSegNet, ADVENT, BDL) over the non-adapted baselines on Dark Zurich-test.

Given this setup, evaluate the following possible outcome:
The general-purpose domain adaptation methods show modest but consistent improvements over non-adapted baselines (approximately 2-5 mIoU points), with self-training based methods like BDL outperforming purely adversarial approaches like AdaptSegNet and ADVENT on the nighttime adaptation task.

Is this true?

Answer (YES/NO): NO